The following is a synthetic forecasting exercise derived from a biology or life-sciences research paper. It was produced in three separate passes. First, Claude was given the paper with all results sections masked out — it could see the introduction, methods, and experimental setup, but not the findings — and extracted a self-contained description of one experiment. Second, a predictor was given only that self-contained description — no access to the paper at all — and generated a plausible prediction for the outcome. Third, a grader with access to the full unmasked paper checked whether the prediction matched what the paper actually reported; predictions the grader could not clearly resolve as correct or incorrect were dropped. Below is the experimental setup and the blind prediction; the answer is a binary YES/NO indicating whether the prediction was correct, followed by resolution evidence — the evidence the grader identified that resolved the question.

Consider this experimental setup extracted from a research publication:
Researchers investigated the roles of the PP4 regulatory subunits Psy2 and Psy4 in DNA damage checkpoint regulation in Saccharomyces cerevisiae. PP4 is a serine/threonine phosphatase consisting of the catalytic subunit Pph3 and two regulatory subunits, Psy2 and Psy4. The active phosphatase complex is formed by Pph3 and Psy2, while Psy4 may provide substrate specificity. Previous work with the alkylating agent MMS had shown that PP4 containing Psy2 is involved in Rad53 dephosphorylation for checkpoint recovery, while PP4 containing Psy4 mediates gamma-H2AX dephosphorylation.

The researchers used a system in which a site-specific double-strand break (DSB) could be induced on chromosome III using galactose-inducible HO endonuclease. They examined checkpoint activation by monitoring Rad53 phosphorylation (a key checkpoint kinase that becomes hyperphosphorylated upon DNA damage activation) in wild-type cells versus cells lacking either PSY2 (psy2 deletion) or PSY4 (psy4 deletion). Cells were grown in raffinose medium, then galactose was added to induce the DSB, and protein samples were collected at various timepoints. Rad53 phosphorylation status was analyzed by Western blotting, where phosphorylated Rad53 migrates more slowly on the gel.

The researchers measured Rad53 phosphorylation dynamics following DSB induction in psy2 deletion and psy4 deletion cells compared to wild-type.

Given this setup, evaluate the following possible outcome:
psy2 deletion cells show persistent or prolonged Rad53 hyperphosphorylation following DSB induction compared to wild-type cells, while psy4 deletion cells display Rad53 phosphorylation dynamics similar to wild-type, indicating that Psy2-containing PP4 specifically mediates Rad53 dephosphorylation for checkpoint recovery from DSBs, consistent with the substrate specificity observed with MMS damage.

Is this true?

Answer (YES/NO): NO